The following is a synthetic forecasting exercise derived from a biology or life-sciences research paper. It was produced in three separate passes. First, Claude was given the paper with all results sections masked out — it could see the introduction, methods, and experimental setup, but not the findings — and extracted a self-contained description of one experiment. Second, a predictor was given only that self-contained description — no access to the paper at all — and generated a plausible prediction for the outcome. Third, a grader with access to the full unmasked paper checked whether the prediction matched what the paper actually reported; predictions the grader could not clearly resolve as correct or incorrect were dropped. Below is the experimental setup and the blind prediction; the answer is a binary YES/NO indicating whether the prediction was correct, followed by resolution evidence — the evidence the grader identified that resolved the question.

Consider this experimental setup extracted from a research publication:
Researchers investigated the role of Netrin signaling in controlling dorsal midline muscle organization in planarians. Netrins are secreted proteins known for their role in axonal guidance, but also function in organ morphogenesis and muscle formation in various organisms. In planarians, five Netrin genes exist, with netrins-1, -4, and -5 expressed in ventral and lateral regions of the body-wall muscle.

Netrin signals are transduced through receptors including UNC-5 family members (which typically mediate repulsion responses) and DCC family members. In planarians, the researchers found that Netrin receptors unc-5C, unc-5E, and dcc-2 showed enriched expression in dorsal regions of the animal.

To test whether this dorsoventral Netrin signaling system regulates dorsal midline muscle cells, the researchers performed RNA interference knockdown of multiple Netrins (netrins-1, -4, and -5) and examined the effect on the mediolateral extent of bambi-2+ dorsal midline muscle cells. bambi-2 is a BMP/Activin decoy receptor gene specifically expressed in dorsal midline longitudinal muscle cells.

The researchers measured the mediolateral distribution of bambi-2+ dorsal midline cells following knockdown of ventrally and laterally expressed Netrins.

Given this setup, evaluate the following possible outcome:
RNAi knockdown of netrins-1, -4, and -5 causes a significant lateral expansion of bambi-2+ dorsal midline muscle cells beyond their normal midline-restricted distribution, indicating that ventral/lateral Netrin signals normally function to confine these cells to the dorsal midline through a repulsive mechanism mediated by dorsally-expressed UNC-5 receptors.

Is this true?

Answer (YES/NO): YES